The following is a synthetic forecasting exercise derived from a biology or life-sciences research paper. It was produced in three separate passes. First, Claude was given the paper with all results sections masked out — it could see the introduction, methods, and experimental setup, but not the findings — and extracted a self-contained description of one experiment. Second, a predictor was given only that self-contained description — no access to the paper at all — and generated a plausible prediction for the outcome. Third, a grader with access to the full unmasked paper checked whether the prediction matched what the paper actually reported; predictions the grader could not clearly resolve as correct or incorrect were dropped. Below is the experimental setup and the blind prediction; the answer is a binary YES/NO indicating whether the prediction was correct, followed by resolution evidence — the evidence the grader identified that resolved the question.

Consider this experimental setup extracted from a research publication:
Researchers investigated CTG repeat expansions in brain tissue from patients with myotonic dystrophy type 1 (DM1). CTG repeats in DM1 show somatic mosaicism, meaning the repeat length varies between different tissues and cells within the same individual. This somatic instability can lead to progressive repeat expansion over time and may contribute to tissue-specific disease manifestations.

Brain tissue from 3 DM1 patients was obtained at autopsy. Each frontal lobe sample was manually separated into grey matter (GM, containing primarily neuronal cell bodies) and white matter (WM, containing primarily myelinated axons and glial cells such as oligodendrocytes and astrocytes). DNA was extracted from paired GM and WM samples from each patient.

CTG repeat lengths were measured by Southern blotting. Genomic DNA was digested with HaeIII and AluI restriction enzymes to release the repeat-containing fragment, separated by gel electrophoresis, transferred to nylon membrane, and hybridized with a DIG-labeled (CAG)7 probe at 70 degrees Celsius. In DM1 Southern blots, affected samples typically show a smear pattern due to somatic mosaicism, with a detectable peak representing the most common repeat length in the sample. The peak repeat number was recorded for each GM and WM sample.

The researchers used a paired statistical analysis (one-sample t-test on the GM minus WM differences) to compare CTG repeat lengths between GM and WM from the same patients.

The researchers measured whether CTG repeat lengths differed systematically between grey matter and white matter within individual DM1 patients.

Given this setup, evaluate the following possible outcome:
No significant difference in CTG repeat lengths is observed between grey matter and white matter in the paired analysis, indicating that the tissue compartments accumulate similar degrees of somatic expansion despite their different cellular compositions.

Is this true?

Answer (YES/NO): NO